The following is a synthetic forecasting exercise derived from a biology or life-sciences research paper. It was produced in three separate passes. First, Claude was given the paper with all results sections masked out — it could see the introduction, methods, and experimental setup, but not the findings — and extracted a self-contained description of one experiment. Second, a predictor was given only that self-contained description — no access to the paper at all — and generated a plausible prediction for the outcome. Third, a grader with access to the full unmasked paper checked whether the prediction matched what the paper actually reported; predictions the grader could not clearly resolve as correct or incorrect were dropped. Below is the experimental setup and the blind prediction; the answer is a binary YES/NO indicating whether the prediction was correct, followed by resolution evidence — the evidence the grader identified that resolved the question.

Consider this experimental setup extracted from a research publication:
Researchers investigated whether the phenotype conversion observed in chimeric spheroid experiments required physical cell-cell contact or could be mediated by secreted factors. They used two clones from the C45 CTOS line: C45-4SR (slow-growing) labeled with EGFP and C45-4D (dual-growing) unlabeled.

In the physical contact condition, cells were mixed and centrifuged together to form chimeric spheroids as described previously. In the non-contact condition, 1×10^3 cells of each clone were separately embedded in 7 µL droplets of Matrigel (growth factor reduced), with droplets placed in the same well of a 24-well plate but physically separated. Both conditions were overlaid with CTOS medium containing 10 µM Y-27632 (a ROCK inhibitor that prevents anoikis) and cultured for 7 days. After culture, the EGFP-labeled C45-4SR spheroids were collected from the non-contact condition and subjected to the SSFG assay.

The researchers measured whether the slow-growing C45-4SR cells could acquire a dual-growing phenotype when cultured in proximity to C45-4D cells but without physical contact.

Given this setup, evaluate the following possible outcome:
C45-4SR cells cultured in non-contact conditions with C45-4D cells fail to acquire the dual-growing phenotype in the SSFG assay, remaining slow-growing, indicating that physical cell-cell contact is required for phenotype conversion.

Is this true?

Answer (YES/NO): YES